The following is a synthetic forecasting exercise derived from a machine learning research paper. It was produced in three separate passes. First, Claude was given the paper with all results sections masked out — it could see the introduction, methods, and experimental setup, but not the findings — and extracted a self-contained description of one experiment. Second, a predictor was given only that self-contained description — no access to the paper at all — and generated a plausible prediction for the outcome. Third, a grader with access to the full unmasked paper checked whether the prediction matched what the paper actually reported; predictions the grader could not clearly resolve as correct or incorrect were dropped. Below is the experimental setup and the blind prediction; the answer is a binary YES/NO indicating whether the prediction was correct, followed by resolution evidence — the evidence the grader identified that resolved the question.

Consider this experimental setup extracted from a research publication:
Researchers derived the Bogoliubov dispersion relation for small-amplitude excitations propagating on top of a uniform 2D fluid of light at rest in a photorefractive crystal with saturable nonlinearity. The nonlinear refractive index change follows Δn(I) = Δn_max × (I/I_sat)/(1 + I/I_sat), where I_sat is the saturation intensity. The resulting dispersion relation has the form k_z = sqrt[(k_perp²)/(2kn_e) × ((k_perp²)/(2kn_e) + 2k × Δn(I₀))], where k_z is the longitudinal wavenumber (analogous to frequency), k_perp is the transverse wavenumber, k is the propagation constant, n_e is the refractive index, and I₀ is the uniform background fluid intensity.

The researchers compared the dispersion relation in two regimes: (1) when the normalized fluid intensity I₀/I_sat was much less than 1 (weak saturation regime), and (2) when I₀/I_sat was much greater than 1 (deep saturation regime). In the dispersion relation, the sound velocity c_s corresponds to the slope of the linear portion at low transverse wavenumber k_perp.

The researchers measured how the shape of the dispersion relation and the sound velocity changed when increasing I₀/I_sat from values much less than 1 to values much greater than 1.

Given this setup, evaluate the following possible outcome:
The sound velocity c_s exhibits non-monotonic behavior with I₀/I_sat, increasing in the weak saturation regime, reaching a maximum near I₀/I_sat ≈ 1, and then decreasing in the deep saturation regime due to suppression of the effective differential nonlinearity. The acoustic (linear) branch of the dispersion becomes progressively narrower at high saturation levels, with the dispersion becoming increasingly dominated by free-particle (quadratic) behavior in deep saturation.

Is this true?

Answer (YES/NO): NO